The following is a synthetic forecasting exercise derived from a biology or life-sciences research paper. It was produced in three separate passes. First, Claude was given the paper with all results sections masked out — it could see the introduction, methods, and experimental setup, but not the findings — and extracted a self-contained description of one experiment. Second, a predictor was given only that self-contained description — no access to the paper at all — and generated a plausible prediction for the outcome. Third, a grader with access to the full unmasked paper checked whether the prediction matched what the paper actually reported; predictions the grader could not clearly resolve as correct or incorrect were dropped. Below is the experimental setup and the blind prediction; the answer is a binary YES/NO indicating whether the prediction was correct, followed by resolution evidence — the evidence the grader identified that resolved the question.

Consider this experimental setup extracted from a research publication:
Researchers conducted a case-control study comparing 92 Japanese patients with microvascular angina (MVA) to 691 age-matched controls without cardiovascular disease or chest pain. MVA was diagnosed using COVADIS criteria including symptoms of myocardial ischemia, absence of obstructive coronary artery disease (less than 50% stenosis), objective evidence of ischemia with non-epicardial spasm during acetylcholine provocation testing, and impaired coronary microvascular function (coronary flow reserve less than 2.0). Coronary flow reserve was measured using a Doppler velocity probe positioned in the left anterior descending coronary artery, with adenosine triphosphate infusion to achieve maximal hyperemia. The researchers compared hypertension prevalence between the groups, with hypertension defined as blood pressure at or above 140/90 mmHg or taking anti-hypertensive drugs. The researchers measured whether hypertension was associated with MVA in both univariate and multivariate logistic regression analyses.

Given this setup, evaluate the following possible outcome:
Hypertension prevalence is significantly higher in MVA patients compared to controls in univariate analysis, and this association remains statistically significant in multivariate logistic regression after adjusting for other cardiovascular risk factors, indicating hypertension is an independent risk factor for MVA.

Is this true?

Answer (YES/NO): NO